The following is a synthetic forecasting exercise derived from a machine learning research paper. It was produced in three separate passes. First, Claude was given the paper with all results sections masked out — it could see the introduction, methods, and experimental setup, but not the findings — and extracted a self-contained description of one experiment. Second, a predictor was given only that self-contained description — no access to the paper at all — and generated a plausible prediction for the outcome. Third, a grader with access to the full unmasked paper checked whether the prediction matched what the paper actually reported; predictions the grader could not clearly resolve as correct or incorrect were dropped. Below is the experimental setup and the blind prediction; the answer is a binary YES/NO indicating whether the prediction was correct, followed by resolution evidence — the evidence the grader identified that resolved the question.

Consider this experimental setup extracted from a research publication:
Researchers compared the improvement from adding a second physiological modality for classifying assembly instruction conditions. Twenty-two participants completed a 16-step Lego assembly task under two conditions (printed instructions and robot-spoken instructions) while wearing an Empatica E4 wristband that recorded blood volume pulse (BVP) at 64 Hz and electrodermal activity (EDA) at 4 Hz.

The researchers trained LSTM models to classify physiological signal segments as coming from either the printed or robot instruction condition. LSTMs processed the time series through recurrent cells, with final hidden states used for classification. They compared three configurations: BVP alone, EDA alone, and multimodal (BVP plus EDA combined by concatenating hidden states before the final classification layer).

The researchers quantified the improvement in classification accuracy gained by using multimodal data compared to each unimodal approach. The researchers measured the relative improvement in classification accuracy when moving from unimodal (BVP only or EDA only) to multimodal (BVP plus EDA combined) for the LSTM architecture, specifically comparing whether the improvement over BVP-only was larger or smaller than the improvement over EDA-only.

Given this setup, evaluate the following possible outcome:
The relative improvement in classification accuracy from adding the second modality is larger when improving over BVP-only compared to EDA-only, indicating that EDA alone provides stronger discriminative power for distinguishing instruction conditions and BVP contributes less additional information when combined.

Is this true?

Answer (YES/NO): YES